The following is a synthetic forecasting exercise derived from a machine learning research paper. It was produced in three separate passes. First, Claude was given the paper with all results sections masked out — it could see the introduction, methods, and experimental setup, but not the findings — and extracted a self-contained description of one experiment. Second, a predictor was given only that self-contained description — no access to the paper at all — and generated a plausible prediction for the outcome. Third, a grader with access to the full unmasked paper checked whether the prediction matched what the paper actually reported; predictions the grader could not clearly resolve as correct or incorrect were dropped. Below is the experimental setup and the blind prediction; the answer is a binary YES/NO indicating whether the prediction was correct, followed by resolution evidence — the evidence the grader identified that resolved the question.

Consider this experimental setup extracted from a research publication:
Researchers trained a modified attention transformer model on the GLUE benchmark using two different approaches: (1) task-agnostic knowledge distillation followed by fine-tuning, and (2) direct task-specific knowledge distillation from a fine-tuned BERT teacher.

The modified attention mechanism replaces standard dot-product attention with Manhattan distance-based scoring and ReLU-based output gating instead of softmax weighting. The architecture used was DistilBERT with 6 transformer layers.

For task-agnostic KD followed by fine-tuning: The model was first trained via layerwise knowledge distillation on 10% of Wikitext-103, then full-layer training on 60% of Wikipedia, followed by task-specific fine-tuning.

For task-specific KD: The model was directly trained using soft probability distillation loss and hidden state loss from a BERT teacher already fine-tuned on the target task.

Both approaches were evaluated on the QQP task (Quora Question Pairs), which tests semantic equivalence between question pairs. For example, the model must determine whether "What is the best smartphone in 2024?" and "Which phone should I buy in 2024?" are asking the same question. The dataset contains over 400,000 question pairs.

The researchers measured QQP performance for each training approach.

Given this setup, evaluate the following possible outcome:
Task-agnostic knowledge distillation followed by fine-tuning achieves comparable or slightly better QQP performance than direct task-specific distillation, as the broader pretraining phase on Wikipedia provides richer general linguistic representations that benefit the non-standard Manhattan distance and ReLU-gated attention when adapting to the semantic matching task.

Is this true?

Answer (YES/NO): NO